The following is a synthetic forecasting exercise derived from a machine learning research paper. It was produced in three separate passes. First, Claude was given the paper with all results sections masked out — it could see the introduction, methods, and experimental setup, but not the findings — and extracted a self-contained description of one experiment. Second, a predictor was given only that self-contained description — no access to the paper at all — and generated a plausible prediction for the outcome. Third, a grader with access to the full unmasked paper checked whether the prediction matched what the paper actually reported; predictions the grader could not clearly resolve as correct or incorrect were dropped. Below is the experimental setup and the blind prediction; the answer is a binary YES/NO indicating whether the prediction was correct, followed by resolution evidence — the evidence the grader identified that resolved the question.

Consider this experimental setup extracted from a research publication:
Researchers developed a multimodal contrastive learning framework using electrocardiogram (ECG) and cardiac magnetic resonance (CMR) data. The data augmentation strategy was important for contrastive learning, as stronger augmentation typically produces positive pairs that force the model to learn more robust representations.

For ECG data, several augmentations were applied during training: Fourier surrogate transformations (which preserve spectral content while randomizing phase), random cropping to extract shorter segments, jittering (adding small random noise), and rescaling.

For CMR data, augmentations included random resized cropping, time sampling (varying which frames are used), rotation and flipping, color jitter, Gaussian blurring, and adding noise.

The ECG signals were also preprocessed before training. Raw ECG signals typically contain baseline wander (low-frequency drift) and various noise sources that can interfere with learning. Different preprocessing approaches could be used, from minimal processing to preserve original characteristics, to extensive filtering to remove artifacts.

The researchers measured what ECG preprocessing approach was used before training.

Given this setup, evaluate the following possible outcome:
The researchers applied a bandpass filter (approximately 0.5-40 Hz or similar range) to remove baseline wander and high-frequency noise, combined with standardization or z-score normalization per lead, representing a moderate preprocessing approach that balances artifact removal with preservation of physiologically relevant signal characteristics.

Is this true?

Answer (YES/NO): NO